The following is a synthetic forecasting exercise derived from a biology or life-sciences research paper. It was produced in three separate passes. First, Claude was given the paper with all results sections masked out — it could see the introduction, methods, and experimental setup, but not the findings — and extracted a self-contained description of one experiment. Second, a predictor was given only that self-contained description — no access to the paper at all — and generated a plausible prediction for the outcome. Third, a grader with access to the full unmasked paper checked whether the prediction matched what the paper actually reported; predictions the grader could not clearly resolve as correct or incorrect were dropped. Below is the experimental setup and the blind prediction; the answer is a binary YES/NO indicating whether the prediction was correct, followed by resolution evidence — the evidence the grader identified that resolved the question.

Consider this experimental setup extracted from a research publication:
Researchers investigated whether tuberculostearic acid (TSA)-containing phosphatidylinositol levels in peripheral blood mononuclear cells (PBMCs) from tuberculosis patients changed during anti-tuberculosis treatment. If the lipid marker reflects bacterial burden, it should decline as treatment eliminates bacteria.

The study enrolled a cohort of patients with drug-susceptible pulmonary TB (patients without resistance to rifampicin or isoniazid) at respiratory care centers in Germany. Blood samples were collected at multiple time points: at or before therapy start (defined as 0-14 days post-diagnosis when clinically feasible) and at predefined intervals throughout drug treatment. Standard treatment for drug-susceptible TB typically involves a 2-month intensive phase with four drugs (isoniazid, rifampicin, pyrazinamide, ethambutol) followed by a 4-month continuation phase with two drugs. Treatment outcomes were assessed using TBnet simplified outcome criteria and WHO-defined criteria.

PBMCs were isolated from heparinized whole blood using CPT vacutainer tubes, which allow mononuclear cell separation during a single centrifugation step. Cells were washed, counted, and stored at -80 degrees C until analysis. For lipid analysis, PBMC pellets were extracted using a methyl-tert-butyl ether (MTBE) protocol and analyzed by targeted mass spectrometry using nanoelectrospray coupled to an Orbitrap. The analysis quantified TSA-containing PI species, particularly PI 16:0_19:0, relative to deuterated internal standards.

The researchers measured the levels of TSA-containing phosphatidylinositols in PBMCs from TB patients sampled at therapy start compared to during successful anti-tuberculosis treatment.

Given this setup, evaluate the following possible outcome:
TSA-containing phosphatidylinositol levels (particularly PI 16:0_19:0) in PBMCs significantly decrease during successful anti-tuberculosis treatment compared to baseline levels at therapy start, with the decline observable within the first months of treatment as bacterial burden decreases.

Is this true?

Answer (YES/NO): NO